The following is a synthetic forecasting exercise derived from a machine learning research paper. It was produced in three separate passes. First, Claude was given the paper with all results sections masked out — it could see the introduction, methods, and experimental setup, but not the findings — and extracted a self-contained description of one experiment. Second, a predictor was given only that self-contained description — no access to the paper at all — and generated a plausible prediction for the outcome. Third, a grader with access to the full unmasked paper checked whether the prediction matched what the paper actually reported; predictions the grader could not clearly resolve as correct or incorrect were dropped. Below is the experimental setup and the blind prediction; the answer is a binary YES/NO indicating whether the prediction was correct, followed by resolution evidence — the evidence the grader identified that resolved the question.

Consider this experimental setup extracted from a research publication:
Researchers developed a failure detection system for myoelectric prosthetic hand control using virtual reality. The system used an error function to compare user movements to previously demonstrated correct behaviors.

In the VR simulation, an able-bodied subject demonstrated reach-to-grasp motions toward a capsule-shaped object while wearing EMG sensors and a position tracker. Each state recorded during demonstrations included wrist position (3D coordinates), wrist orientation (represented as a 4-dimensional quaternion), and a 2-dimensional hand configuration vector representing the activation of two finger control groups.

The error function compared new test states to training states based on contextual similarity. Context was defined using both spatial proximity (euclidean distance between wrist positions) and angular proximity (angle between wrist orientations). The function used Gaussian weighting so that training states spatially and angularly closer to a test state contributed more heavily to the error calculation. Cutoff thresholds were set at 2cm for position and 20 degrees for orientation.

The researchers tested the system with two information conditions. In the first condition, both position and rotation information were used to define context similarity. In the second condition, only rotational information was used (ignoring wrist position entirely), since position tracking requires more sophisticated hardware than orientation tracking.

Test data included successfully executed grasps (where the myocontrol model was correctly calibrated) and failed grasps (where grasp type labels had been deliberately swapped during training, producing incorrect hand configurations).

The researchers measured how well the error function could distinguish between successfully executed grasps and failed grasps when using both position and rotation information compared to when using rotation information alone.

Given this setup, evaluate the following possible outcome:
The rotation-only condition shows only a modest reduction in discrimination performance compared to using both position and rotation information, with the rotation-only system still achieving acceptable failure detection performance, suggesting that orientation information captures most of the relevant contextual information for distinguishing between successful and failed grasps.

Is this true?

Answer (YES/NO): YES